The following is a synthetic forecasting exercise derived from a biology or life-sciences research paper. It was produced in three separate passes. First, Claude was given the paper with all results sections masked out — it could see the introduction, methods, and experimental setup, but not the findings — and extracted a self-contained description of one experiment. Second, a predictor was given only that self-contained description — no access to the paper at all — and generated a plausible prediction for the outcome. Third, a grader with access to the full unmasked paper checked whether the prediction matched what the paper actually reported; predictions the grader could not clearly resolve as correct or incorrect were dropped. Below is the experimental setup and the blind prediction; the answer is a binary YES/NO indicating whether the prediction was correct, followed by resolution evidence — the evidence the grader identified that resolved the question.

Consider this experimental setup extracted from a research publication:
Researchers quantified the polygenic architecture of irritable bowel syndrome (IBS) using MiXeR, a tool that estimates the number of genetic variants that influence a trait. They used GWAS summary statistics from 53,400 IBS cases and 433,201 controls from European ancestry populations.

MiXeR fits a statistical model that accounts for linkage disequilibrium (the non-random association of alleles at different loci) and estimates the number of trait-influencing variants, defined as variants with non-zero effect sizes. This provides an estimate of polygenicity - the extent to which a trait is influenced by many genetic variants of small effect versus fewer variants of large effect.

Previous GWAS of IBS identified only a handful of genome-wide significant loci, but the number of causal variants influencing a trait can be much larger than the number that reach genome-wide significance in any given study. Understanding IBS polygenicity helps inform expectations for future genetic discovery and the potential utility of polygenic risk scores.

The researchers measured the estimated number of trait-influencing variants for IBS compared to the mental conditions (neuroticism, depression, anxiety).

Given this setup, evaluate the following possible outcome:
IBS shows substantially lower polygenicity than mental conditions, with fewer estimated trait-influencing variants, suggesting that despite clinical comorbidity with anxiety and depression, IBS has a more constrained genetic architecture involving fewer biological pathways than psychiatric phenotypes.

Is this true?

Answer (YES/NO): NO